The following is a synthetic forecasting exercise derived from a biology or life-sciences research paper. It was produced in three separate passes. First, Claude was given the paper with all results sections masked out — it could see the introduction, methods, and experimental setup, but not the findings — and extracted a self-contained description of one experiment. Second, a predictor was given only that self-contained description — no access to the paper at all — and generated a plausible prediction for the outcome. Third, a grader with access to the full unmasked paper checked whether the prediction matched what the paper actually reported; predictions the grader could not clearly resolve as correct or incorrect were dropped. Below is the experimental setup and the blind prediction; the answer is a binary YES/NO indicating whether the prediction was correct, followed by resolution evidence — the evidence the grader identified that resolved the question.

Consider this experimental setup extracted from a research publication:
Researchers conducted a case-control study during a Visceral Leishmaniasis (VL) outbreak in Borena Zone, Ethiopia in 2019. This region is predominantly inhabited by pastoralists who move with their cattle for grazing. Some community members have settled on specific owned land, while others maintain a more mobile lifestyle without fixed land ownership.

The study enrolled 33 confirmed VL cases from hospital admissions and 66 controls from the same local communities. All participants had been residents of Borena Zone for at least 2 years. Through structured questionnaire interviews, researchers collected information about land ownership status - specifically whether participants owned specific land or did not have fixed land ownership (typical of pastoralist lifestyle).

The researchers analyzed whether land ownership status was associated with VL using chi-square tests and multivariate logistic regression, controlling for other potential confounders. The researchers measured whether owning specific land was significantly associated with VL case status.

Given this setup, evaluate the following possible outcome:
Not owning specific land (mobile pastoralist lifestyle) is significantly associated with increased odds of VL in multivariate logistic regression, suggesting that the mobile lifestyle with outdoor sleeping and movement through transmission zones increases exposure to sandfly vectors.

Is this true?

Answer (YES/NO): YES